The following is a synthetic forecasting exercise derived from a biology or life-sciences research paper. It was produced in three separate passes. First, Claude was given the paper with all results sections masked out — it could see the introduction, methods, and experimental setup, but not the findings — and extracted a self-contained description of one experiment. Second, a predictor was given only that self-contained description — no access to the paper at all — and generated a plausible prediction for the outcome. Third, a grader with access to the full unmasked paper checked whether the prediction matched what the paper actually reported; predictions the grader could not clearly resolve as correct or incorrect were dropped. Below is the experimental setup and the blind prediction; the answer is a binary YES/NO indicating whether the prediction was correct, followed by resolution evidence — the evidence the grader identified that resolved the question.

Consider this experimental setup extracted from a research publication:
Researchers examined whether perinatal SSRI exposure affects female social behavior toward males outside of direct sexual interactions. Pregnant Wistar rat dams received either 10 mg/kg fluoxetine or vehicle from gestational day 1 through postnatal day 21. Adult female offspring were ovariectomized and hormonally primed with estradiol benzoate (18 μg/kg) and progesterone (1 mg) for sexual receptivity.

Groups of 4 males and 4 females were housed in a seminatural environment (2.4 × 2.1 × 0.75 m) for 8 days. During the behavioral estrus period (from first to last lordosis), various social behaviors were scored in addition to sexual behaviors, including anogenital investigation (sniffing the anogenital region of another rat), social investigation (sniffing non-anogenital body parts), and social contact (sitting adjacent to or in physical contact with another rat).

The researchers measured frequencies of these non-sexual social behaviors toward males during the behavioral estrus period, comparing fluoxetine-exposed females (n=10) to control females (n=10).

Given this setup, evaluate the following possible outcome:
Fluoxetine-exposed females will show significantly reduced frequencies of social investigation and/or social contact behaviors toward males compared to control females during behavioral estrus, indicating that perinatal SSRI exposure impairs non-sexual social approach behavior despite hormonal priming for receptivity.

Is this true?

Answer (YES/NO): NO